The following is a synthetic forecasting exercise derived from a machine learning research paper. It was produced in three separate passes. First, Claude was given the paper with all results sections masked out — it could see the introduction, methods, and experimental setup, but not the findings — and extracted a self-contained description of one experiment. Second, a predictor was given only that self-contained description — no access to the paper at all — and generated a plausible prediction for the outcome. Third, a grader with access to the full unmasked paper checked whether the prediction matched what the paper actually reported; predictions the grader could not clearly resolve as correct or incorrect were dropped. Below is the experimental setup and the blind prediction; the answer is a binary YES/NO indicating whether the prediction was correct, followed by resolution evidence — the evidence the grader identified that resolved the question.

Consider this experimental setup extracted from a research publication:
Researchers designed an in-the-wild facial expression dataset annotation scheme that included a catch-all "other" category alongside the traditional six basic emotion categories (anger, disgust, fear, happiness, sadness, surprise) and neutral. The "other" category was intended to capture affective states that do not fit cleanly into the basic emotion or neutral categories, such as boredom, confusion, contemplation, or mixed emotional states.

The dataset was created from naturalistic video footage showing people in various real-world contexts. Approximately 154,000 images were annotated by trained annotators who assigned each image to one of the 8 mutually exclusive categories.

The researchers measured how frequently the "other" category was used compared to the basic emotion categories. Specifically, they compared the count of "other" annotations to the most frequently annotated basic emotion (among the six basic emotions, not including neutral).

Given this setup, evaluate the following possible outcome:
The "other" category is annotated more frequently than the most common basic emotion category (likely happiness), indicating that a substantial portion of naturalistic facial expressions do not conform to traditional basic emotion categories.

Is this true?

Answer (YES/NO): YES